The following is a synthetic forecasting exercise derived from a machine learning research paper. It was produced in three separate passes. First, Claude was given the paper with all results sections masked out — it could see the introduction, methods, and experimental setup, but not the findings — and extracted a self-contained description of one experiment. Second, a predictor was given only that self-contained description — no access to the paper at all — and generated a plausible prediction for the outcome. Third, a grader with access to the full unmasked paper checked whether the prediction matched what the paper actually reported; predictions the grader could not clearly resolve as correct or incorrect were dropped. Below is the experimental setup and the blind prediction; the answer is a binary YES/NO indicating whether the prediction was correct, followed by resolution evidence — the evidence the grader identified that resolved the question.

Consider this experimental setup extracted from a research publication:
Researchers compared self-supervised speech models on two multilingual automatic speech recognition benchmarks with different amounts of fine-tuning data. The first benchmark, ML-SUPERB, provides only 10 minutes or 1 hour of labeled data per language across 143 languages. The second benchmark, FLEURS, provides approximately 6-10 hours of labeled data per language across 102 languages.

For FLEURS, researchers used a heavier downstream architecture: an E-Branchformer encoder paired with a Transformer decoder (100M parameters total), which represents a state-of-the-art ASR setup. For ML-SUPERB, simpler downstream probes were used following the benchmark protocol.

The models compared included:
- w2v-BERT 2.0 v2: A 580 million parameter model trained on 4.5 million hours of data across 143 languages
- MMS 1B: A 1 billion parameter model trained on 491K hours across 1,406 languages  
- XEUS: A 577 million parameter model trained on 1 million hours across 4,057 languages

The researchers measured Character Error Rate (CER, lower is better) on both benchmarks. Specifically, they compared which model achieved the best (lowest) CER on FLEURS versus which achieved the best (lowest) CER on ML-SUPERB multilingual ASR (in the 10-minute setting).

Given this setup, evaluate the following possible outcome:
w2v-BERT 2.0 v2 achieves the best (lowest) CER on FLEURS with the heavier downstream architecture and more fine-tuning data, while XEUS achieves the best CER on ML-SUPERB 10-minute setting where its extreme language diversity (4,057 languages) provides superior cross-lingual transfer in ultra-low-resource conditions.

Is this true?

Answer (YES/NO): YES